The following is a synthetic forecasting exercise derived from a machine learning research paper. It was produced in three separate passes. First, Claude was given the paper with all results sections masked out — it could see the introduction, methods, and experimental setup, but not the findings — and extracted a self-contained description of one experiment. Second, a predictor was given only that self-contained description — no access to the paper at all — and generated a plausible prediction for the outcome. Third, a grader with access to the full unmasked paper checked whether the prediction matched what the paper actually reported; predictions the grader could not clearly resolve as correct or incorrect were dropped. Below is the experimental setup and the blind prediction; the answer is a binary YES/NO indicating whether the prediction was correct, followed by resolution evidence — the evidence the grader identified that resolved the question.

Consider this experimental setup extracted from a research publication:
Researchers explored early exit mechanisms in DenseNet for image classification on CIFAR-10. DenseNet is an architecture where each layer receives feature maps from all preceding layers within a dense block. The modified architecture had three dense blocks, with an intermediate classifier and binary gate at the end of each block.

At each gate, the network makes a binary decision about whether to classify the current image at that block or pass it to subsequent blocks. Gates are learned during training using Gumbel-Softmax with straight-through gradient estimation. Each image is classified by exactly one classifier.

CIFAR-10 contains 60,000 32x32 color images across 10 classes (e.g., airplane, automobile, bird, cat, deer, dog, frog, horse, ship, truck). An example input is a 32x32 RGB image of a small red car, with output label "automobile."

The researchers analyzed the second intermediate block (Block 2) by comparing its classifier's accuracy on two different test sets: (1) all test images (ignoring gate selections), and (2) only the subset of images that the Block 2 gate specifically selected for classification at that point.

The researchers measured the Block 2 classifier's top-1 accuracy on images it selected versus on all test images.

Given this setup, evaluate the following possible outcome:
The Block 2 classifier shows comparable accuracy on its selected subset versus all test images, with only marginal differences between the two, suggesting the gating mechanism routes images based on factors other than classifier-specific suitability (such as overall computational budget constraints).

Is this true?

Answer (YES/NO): NO